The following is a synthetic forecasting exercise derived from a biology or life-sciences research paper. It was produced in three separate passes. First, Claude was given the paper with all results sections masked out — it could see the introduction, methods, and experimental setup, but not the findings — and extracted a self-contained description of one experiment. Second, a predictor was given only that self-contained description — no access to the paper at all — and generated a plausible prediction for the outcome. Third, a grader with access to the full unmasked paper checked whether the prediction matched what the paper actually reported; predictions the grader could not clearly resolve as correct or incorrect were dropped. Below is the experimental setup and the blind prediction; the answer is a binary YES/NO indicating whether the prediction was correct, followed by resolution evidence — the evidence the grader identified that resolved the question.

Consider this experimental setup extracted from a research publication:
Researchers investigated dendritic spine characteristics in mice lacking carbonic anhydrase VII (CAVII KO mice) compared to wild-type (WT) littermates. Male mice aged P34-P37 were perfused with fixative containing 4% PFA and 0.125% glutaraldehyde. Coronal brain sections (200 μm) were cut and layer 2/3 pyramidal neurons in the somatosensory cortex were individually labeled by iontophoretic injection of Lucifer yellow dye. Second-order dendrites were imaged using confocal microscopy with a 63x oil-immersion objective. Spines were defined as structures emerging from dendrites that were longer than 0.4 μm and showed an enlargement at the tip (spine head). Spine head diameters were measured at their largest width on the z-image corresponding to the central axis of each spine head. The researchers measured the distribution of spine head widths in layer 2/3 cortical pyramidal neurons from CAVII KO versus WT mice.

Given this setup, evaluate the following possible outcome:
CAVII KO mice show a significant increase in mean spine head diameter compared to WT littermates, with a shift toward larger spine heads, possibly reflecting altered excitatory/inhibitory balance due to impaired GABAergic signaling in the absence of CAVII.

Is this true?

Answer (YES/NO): NO